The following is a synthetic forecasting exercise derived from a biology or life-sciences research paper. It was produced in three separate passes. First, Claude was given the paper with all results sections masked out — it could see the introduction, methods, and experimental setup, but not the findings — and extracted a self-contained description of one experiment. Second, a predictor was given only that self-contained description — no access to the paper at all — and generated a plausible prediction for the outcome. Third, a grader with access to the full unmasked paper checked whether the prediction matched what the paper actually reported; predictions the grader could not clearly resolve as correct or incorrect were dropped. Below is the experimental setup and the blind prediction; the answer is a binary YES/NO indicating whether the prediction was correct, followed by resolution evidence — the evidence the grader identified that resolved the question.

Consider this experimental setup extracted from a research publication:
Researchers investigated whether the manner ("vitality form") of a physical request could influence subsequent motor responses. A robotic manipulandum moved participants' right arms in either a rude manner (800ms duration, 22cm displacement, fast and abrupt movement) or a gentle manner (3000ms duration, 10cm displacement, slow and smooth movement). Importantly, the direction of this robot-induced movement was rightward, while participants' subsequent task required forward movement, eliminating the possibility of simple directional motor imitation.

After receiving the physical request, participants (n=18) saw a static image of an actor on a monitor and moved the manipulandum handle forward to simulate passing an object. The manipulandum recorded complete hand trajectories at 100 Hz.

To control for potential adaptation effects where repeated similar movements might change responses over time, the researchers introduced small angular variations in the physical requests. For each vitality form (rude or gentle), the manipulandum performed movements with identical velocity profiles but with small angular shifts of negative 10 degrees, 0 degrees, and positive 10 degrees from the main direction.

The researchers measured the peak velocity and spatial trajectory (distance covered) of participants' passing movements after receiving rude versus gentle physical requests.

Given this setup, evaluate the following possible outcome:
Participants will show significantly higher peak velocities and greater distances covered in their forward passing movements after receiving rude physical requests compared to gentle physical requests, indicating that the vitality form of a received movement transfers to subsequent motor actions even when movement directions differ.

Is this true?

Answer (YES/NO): YES